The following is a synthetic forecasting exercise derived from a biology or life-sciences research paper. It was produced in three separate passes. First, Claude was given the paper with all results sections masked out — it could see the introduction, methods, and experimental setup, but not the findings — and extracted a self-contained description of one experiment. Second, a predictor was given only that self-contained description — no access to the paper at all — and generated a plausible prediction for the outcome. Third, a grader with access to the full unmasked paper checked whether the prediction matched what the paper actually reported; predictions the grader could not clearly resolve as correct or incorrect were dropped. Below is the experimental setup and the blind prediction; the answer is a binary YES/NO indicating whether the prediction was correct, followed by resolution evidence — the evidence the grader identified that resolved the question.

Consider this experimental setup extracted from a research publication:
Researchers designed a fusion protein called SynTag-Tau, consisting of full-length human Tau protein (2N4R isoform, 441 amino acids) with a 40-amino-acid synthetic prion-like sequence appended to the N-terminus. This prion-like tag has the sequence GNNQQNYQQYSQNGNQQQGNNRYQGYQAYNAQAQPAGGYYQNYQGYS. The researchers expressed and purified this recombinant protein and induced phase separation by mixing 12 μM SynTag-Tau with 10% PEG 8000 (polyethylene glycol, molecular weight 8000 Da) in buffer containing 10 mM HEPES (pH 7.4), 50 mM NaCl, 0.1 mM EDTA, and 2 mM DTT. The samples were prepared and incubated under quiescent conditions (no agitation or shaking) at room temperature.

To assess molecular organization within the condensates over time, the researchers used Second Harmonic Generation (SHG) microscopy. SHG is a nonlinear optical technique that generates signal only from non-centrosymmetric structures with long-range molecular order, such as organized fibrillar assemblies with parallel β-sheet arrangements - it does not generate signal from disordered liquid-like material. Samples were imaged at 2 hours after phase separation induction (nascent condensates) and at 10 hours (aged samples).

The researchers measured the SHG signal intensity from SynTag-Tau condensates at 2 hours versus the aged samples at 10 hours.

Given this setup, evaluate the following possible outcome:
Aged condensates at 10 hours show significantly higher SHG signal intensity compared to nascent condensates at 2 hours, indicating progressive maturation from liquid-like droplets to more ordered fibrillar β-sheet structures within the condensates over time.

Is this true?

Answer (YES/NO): YES